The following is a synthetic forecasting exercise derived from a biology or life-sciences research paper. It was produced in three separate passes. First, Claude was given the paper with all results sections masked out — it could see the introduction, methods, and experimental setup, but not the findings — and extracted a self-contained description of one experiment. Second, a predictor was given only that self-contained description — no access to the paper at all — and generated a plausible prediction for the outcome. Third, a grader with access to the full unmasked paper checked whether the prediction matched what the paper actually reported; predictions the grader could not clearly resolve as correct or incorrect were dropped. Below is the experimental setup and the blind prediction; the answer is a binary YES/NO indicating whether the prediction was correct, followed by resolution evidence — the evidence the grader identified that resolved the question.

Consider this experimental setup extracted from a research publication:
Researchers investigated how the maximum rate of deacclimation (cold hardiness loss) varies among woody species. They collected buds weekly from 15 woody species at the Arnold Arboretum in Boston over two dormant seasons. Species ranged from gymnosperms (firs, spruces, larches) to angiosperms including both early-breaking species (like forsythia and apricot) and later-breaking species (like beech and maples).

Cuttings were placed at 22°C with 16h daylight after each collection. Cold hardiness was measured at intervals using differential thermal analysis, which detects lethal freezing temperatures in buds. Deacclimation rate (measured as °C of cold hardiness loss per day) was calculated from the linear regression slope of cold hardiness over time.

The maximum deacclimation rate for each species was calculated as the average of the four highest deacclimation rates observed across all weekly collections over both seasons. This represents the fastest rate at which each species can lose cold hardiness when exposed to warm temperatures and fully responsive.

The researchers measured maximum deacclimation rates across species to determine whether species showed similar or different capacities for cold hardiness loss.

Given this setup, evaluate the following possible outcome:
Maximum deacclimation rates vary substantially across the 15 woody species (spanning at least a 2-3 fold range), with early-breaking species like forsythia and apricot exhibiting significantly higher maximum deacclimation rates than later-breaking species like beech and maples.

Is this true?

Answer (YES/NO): YES